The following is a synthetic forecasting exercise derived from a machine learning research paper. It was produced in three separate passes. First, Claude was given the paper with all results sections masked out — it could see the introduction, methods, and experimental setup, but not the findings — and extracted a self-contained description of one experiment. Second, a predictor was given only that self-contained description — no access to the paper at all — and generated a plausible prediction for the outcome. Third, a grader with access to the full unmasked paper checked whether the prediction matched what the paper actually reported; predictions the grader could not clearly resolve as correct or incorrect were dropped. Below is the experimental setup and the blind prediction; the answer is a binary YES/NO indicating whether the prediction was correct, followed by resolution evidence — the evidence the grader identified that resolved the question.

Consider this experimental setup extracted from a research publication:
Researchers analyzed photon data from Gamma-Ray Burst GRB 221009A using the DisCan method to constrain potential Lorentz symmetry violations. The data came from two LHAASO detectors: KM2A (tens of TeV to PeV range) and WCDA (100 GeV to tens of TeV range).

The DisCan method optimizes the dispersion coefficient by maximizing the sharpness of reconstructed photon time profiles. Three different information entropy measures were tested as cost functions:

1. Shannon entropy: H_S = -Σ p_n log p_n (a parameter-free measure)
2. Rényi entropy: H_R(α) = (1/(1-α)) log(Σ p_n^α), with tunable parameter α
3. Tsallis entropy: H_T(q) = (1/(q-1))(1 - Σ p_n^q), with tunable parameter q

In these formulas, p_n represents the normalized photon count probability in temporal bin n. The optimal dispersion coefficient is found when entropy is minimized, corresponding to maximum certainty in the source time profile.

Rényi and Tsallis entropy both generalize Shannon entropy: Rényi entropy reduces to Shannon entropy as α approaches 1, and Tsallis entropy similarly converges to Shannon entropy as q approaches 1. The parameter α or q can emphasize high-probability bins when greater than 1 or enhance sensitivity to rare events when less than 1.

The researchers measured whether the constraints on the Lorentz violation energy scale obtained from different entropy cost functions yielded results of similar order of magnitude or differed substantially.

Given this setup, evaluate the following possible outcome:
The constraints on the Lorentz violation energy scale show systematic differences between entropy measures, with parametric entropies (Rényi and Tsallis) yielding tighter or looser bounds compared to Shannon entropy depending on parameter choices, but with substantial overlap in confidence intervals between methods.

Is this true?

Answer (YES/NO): YES